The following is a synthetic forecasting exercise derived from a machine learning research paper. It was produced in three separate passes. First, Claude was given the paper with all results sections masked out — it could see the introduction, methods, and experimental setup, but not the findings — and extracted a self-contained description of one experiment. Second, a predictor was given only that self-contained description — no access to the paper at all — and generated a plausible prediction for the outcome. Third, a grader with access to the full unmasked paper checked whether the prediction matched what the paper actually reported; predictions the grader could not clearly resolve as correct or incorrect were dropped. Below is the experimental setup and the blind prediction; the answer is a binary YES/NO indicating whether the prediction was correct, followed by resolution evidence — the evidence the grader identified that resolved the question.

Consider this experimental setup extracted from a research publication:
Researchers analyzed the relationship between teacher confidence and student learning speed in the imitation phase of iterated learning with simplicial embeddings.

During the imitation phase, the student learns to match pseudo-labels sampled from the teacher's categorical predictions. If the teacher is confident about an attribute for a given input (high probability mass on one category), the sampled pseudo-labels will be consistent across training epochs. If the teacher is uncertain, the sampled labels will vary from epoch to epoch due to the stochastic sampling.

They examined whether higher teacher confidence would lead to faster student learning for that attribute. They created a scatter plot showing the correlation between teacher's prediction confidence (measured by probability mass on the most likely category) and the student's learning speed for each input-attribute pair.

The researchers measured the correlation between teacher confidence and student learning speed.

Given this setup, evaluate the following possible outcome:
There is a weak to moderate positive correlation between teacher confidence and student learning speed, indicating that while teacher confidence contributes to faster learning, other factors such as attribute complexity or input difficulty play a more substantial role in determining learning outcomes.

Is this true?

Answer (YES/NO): NO